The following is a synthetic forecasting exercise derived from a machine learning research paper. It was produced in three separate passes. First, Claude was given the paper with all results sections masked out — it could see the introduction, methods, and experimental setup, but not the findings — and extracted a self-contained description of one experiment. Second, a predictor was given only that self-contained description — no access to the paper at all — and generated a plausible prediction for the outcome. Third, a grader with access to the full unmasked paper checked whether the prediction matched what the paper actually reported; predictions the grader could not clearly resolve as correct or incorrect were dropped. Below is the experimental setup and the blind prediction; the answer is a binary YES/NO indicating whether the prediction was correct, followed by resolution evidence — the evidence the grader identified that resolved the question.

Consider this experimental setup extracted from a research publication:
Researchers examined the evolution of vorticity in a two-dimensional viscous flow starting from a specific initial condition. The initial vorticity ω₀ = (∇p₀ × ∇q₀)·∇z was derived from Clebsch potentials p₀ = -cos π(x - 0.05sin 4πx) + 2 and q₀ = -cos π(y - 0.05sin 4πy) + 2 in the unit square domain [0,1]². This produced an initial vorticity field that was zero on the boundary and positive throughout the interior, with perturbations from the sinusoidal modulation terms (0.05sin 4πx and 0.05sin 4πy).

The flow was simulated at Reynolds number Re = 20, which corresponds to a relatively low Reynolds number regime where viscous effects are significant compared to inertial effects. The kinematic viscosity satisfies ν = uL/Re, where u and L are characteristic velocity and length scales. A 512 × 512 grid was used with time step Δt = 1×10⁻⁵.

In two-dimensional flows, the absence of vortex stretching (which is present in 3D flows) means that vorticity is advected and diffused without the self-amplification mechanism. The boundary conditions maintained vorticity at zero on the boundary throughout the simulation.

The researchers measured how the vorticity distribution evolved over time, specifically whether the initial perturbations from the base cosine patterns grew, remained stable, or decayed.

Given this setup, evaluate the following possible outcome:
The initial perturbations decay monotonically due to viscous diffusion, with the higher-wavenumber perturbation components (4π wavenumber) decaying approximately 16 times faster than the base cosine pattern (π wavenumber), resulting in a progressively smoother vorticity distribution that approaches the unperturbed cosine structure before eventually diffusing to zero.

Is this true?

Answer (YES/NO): NO